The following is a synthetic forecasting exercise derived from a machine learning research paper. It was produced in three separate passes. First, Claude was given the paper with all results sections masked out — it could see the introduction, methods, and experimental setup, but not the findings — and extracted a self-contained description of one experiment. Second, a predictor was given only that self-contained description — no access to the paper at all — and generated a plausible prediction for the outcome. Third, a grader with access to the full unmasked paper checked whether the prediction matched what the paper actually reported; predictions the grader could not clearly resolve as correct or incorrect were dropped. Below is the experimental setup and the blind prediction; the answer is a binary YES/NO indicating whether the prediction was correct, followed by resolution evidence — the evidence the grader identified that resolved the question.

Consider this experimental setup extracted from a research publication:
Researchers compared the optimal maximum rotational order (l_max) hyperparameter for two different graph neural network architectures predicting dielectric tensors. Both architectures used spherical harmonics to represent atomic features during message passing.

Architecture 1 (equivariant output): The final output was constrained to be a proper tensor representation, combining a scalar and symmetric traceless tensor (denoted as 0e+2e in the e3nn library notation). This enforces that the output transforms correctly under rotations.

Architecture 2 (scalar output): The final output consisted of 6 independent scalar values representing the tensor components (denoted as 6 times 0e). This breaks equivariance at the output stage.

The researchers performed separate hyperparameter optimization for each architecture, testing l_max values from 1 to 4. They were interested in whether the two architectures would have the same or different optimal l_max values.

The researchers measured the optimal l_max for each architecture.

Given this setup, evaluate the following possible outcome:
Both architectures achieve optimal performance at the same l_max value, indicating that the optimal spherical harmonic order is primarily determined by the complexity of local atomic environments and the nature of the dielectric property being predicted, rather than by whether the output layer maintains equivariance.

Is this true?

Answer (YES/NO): NO